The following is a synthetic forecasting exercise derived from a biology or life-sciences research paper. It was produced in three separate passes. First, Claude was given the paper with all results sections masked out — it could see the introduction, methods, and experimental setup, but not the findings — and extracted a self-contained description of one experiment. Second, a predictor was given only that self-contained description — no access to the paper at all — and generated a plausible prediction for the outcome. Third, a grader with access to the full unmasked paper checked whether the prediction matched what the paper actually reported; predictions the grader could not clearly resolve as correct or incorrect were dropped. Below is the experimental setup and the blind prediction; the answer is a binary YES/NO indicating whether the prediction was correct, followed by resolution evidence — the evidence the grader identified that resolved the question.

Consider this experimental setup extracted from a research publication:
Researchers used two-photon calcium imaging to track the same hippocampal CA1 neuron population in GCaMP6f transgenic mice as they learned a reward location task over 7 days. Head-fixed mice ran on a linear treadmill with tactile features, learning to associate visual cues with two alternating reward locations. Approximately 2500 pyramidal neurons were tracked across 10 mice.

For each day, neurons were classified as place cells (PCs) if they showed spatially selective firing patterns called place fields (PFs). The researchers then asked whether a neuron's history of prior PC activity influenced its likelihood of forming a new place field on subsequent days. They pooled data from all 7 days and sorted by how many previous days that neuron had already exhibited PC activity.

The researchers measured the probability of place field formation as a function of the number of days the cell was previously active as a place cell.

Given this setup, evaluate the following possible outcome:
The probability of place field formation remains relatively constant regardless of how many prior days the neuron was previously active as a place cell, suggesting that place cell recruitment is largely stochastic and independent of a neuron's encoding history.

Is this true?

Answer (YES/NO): NO